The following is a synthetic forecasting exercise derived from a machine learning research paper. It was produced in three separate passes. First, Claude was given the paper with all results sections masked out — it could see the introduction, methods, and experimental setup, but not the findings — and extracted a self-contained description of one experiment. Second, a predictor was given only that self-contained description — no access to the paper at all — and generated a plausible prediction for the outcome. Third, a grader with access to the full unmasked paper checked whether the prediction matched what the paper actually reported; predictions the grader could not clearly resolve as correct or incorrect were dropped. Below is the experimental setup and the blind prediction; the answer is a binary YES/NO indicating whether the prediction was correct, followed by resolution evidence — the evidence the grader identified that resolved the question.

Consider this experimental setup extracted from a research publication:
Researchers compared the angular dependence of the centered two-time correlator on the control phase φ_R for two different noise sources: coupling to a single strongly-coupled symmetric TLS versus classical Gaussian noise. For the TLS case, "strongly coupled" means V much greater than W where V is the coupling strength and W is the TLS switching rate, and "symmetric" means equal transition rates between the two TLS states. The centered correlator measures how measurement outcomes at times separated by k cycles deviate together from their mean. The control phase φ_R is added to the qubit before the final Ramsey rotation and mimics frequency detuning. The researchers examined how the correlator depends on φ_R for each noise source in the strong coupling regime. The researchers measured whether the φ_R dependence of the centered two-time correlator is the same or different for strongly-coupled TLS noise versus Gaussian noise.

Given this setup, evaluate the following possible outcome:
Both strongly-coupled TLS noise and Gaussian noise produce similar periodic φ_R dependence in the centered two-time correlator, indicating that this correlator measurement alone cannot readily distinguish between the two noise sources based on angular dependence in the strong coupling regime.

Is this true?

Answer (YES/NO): NO